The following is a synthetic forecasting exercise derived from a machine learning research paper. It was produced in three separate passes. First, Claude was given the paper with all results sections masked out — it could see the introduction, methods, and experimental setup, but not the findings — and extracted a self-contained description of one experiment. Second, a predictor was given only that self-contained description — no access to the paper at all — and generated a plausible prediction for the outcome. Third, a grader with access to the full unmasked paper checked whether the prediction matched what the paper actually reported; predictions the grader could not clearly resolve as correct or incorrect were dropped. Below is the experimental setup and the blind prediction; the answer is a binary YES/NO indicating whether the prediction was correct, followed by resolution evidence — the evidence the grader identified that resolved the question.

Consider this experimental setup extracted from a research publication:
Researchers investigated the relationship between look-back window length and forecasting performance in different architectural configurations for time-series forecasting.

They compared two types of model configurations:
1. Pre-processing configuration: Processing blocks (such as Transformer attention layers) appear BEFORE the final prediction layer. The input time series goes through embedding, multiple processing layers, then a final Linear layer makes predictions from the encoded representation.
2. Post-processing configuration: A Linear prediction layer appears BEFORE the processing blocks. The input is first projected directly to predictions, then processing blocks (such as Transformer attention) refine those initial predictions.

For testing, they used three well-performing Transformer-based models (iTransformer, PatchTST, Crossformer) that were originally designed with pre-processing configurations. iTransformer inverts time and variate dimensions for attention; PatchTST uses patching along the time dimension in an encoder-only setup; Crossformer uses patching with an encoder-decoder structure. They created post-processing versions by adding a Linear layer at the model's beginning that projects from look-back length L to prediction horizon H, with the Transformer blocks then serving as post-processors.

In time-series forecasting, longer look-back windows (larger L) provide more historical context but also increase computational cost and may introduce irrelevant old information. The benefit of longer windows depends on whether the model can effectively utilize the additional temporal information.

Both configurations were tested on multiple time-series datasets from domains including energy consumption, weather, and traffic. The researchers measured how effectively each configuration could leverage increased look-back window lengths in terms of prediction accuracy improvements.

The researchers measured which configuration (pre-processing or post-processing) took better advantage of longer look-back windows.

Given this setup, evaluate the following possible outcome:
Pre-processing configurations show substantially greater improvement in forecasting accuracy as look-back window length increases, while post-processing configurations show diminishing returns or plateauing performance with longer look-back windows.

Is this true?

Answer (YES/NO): YES